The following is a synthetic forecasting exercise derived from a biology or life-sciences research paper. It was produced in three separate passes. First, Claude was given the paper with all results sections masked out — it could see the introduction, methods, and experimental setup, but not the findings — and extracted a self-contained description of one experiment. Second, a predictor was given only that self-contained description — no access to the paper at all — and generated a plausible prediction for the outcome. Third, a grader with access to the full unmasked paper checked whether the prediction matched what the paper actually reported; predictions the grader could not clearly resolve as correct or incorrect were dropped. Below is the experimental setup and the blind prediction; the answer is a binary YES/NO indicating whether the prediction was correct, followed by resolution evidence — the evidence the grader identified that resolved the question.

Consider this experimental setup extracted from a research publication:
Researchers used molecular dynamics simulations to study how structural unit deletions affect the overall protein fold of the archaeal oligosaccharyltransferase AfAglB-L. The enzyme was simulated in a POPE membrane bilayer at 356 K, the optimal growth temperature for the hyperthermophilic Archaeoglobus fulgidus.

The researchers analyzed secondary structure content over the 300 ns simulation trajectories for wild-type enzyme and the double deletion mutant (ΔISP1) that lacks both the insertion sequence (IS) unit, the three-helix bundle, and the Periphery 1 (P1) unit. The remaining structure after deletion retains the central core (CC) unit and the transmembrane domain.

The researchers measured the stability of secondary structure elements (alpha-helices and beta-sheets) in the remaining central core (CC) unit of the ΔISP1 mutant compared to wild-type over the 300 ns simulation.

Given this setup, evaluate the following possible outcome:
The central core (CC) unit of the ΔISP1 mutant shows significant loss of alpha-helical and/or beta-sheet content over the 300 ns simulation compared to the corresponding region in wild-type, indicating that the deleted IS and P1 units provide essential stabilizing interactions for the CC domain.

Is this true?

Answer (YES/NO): YES